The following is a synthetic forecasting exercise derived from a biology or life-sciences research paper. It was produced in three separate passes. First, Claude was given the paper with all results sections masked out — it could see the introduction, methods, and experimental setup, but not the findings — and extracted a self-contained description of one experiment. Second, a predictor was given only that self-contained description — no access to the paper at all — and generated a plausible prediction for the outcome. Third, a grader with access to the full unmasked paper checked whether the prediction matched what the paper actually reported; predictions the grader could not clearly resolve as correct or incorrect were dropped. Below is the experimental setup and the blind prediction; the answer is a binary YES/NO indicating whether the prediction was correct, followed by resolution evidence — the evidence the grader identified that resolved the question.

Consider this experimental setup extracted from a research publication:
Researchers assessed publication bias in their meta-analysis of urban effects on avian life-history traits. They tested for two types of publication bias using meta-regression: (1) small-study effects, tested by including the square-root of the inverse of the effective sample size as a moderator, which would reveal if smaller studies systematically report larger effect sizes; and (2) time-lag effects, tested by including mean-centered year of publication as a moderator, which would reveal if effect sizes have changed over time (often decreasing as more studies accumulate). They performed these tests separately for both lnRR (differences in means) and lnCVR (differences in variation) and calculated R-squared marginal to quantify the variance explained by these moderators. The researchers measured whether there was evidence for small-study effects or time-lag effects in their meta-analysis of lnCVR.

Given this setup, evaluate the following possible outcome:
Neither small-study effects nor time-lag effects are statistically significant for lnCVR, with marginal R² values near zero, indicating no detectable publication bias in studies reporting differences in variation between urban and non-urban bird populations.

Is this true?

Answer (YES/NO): YES